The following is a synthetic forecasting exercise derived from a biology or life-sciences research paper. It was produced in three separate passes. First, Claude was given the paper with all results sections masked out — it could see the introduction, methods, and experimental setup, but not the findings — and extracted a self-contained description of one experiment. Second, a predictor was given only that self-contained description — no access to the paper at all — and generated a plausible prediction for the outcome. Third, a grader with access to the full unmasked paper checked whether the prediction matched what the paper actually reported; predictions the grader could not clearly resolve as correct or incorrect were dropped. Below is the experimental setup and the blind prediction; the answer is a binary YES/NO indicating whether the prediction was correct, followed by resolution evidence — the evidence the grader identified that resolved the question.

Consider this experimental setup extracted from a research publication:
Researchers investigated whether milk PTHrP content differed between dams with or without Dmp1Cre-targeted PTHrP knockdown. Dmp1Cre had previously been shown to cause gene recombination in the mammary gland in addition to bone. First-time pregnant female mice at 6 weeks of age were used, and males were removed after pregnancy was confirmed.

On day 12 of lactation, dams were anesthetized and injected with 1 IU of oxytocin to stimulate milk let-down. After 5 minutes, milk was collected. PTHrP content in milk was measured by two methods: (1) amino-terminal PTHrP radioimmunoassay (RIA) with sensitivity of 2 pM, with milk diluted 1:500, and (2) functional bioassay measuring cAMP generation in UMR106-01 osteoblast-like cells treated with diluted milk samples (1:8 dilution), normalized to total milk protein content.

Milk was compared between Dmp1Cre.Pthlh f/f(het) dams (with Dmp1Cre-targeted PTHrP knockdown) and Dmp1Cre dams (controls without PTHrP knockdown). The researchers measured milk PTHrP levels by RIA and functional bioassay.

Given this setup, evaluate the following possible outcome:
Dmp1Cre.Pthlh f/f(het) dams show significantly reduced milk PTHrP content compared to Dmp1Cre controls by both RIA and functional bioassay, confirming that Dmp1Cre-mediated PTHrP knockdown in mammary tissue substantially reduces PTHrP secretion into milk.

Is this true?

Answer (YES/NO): NO